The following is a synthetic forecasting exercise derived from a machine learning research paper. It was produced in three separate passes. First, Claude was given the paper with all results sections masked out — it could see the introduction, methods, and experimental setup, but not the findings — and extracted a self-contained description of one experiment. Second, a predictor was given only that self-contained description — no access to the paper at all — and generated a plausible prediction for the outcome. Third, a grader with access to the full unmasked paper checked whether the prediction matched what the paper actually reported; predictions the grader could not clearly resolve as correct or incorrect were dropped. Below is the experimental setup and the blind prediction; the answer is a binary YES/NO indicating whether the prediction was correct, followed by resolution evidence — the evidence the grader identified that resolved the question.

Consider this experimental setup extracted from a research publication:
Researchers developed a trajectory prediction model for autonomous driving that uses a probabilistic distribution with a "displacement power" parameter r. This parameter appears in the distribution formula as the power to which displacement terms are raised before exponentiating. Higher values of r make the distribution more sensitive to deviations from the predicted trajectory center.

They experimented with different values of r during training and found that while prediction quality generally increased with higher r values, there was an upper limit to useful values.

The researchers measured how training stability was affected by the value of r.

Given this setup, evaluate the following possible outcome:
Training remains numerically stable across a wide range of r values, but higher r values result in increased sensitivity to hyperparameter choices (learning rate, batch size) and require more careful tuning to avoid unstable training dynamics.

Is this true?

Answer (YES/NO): NO